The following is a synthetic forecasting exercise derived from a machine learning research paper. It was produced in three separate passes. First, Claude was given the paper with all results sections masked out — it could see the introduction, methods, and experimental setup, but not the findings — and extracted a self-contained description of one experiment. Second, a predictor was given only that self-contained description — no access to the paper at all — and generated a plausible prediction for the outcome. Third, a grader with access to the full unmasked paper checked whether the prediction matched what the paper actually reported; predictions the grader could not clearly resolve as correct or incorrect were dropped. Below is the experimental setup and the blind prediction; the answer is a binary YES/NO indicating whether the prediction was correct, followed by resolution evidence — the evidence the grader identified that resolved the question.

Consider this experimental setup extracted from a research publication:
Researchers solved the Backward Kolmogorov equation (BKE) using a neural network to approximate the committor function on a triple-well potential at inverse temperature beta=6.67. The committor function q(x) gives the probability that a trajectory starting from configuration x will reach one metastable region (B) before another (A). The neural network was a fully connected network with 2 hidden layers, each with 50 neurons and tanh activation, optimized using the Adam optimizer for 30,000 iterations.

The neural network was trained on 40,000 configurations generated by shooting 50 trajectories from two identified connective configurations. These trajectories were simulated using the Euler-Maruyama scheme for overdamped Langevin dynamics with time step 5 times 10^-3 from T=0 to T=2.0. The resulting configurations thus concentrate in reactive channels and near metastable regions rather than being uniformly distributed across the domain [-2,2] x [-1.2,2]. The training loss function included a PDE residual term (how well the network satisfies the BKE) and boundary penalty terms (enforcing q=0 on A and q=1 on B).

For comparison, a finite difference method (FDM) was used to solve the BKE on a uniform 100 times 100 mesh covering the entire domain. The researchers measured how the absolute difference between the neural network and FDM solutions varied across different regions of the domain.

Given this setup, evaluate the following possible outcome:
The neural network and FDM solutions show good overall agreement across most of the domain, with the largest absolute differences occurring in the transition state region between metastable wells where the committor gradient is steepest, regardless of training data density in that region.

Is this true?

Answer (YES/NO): NO